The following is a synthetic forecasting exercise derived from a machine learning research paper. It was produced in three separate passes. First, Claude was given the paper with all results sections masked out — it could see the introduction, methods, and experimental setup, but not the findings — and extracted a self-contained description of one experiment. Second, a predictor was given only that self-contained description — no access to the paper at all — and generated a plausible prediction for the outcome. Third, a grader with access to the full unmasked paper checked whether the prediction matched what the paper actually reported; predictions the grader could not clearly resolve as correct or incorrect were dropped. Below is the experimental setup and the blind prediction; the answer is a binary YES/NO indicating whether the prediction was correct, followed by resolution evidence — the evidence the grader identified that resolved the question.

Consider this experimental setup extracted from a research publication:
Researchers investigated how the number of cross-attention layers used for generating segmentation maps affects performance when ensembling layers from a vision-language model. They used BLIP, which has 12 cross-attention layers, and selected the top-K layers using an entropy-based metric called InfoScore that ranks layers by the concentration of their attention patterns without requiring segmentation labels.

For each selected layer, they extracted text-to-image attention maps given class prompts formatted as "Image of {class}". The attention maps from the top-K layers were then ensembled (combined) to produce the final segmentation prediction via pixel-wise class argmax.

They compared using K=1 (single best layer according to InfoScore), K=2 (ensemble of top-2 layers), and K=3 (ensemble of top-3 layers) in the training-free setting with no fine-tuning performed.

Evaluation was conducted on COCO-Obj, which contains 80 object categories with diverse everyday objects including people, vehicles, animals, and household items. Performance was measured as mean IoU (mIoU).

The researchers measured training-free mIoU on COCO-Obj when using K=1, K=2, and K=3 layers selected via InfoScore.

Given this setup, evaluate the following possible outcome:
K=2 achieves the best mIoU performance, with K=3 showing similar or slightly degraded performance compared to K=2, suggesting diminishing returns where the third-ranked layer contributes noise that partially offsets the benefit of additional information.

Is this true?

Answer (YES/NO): NO